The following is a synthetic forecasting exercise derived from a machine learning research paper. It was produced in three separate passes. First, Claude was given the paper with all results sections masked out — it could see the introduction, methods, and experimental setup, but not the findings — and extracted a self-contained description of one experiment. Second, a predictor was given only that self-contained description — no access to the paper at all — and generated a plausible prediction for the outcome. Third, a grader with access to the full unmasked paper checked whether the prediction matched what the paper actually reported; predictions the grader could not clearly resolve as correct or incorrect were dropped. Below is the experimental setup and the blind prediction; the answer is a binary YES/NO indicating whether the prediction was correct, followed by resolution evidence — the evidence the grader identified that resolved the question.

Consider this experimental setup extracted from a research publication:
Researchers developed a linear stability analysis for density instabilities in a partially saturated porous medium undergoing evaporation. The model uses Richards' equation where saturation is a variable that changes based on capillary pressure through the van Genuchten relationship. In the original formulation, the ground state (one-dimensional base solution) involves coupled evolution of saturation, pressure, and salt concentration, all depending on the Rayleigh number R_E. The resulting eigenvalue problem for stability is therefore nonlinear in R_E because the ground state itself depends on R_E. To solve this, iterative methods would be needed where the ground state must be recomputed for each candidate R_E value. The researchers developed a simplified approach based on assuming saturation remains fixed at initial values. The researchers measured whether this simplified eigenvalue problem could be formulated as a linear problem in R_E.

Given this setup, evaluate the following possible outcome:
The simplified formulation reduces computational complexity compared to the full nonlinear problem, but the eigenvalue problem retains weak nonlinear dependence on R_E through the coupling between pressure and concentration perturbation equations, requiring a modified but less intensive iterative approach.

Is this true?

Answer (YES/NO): NO